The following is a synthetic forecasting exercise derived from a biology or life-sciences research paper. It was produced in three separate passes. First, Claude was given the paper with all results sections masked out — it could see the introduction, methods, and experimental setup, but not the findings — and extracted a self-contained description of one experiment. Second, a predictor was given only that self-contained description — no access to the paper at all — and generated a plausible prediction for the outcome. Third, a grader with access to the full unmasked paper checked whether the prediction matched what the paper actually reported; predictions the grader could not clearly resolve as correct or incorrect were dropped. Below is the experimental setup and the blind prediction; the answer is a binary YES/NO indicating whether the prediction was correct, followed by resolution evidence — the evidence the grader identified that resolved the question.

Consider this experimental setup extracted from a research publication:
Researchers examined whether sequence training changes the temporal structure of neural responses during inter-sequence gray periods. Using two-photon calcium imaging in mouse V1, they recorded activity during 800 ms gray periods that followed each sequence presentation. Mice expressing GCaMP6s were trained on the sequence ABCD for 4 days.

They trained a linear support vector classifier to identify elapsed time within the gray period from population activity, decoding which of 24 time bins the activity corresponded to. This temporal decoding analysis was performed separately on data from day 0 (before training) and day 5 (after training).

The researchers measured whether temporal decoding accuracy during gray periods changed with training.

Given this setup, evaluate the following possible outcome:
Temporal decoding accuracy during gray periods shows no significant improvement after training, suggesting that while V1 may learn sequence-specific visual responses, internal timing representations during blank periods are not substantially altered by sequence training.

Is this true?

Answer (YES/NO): YES